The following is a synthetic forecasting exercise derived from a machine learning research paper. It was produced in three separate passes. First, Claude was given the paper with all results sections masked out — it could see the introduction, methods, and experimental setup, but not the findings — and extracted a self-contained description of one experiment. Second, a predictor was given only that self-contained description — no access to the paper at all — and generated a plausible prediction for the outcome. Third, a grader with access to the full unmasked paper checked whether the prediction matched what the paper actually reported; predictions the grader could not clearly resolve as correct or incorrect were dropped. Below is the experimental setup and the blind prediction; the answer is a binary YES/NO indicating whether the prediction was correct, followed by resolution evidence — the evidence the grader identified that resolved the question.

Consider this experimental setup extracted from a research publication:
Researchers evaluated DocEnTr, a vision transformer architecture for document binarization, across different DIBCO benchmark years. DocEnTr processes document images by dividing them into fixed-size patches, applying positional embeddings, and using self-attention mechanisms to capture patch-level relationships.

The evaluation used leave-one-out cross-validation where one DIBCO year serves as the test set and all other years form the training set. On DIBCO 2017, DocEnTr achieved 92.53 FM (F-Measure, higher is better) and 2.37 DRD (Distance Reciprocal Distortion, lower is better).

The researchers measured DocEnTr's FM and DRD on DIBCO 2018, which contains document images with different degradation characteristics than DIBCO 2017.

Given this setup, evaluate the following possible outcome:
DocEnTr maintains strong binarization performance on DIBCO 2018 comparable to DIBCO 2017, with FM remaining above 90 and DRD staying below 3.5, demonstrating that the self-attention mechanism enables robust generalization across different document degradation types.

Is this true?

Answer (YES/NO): YES